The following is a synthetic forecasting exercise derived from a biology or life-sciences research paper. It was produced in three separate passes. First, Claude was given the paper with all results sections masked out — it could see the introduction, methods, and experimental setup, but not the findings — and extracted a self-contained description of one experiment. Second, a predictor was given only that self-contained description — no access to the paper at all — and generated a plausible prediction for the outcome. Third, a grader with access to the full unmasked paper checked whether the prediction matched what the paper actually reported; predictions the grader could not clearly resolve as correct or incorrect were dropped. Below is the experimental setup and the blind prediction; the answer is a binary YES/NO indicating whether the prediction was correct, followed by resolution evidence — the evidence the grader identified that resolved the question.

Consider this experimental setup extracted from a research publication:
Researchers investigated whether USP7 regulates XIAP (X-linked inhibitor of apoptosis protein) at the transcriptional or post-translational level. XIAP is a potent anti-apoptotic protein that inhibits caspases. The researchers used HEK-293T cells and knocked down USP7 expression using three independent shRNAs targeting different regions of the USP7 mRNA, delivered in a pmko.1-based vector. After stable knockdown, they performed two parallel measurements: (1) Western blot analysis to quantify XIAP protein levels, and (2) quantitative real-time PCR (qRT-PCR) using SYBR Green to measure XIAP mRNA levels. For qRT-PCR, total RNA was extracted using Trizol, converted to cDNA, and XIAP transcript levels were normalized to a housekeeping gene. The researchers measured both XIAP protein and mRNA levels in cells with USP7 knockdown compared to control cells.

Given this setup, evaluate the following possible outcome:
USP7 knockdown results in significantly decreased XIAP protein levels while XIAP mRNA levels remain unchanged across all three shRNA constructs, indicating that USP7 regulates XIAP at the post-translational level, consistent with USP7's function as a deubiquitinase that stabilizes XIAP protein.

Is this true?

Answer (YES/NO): YES